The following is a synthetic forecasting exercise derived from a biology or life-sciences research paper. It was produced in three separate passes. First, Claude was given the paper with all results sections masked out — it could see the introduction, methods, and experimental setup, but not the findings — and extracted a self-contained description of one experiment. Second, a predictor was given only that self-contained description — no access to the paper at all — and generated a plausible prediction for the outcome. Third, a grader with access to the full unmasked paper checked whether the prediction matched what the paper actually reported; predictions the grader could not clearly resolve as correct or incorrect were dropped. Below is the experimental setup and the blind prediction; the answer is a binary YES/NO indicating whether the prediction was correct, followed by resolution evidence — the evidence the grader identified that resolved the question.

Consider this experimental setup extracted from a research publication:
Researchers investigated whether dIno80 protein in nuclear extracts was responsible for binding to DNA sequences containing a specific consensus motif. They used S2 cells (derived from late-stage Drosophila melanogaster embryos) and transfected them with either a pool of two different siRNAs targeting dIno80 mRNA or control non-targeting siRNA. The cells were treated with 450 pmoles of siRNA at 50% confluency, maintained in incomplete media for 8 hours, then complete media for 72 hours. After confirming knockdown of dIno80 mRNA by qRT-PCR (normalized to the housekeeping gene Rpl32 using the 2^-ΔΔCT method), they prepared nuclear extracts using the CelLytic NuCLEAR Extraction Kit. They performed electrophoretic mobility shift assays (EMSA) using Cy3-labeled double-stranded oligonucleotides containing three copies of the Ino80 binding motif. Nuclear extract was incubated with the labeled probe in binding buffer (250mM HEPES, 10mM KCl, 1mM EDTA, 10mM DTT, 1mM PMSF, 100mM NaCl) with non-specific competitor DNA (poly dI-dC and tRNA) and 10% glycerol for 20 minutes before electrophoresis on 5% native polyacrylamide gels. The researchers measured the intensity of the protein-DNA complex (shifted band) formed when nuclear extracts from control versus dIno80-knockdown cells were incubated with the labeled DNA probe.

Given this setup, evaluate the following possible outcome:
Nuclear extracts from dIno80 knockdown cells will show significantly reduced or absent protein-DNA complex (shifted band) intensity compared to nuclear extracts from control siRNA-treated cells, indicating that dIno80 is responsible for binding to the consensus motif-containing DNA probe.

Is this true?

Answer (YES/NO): YES